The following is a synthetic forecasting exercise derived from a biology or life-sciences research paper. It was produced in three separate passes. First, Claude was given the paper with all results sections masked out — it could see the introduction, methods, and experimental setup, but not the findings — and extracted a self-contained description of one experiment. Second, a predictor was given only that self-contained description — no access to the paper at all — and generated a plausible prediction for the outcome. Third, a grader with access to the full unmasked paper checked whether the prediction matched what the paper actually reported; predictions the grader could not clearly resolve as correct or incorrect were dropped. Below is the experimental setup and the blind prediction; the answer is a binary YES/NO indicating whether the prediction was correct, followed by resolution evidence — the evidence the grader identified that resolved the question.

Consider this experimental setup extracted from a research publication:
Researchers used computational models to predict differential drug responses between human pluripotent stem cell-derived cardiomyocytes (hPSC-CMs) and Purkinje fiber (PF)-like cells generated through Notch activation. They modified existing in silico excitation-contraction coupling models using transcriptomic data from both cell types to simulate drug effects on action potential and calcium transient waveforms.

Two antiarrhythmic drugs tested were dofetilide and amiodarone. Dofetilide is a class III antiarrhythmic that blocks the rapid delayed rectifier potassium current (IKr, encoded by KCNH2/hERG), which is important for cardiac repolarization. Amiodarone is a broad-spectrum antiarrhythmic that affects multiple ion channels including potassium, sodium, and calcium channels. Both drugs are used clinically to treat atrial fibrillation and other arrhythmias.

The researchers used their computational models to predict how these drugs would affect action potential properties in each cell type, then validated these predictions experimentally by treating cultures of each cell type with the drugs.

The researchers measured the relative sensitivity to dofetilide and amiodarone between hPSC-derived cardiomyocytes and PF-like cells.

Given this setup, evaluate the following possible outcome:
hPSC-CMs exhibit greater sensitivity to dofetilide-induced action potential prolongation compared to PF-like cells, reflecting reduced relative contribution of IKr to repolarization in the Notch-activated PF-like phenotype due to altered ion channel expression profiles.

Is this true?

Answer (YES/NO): NO